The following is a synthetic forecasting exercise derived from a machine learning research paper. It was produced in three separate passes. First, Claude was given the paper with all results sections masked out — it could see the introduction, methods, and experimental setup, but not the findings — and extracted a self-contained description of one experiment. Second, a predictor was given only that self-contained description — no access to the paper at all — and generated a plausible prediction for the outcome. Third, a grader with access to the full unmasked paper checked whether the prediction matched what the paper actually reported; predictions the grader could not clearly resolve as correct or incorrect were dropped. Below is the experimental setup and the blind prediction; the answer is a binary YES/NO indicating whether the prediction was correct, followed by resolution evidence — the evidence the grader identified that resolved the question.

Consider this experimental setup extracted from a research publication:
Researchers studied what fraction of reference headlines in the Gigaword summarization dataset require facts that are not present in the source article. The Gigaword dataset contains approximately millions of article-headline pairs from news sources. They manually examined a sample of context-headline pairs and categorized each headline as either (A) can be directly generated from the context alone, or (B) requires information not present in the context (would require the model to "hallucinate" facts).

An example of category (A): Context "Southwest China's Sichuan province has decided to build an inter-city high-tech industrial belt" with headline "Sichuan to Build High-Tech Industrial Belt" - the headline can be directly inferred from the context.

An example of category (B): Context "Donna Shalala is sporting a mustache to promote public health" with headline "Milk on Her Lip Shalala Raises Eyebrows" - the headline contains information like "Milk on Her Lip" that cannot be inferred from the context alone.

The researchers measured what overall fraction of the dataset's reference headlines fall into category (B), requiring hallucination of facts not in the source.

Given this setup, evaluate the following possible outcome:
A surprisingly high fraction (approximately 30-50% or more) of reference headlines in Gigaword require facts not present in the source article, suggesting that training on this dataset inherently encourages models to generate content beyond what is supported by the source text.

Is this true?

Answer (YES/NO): YES